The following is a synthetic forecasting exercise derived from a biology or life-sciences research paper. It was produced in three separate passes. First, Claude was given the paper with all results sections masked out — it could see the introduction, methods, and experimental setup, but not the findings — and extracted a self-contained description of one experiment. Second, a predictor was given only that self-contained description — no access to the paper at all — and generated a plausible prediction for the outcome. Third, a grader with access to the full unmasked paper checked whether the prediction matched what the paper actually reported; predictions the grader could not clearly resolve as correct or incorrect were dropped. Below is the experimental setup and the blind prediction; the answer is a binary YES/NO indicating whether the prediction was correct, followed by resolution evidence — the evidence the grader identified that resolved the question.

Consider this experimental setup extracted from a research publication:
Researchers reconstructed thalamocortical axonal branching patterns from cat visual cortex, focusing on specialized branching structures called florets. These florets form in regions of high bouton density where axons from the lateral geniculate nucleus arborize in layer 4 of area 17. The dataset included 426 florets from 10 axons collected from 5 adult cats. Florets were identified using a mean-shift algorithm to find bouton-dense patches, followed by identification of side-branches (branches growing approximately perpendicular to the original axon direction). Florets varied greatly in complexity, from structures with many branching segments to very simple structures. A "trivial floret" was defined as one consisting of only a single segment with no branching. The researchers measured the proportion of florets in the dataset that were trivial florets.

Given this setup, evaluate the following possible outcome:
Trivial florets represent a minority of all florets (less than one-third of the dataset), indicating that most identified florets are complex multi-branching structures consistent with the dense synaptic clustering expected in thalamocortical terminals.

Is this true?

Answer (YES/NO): NO